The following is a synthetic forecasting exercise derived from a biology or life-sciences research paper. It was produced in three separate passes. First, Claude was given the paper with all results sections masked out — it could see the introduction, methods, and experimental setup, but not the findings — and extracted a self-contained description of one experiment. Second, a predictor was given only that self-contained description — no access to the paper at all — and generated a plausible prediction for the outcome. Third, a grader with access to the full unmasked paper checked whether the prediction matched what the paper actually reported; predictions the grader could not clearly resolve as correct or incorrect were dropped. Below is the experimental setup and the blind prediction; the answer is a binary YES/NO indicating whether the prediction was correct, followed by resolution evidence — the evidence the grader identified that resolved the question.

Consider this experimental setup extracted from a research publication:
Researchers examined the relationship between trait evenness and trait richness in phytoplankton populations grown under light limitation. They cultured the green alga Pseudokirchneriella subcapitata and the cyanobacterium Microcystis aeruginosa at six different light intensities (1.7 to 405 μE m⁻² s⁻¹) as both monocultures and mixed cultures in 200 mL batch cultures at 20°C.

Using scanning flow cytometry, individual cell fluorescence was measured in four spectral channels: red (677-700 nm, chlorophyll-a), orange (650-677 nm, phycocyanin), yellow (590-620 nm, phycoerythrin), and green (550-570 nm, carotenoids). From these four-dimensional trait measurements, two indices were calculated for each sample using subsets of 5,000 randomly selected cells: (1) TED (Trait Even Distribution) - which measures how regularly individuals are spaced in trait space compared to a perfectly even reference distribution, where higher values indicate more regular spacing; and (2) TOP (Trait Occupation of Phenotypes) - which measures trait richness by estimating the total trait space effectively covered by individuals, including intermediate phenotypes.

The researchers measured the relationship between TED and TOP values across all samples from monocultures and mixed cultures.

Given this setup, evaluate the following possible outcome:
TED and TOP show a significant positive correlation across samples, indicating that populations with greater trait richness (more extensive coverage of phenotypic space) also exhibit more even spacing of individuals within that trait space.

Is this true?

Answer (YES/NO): NO